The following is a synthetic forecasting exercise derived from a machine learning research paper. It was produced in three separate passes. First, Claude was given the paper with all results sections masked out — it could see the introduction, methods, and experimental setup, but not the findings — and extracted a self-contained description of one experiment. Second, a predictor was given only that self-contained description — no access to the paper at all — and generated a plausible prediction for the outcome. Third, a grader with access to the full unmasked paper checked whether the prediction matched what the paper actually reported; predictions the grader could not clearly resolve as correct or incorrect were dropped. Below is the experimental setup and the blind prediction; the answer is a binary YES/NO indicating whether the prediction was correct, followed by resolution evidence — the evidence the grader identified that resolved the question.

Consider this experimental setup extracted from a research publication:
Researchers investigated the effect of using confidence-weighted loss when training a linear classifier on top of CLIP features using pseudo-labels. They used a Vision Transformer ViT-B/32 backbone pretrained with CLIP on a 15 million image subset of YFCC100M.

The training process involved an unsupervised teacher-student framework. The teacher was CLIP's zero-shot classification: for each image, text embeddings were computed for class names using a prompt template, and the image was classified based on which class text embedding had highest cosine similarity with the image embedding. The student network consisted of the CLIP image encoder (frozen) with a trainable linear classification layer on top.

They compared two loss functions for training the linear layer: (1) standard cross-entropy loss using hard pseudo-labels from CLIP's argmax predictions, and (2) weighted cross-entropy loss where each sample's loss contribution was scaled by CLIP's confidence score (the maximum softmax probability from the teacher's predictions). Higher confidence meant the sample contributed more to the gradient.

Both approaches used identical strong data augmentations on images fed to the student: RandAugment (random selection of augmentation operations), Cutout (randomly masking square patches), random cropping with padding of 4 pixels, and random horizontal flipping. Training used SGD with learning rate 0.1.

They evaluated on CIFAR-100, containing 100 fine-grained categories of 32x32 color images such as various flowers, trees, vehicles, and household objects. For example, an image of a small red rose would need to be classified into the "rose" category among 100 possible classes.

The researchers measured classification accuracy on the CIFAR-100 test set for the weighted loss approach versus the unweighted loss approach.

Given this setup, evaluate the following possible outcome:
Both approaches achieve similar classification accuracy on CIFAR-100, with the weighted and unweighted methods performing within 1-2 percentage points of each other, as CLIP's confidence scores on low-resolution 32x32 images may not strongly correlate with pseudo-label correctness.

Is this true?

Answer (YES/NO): NO